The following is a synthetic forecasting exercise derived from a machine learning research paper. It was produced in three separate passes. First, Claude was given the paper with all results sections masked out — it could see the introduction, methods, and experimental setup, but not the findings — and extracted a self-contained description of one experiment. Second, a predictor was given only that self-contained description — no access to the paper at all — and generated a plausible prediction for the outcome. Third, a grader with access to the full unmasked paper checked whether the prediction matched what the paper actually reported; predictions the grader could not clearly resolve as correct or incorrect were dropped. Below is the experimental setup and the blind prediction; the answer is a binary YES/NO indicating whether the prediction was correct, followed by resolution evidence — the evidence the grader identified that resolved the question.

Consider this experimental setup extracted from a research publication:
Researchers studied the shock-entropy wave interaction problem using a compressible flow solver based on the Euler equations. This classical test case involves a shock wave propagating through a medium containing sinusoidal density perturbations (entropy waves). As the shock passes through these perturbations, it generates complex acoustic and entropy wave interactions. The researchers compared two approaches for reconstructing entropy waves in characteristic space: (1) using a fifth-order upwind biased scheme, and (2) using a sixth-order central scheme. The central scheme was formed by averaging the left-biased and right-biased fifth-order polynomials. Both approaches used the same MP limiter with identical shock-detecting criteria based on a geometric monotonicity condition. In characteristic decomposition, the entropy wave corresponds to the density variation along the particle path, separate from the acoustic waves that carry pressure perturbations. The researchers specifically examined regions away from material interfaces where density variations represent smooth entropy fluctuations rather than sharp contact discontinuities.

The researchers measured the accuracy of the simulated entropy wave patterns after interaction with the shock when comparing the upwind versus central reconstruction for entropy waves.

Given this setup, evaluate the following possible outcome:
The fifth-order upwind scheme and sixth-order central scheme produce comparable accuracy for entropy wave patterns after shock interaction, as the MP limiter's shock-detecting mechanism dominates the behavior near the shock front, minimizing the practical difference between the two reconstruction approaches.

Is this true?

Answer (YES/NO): NO